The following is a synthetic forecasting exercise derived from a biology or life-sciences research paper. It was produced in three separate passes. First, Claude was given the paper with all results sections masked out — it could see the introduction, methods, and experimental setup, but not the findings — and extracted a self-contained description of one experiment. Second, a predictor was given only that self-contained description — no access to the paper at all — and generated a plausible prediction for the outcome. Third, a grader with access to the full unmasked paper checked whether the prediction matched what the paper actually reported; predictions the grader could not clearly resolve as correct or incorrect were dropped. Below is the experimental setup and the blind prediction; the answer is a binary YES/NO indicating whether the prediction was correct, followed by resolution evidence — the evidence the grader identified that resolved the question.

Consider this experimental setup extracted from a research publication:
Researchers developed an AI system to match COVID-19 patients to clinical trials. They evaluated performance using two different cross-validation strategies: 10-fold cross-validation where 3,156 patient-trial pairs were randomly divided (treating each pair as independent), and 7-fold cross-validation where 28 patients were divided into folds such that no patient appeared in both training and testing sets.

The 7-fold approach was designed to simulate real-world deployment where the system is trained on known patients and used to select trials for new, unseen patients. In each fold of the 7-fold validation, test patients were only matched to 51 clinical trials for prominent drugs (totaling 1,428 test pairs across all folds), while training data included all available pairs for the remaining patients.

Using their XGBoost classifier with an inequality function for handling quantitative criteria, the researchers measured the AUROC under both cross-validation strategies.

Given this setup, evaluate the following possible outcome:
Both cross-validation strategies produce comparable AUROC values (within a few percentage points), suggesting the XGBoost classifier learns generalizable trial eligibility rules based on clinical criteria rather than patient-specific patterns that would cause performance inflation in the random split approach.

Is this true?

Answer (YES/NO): YES